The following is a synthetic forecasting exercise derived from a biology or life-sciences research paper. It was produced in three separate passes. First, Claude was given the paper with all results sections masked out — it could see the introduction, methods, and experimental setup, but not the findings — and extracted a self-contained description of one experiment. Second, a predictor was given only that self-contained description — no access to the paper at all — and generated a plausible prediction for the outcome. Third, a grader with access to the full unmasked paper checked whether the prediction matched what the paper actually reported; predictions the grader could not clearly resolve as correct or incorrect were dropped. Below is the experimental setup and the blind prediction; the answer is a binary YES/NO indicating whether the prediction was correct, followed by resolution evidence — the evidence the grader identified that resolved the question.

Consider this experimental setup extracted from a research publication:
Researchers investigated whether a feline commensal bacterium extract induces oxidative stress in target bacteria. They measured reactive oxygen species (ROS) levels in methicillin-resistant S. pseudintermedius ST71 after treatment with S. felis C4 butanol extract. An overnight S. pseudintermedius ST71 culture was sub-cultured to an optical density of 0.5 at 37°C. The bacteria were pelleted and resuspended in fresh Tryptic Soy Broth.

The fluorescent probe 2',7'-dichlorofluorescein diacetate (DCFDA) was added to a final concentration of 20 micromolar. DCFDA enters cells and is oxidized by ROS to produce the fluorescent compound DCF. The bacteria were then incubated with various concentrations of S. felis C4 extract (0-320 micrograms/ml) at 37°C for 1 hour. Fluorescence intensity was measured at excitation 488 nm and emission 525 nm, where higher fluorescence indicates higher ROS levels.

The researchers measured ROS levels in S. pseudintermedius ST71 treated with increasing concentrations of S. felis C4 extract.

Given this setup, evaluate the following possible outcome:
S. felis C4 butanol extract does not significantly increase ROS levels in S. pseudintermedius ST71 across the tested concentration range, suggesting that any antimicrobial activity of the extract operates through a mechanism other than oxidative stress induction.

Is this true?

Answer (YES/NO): NO